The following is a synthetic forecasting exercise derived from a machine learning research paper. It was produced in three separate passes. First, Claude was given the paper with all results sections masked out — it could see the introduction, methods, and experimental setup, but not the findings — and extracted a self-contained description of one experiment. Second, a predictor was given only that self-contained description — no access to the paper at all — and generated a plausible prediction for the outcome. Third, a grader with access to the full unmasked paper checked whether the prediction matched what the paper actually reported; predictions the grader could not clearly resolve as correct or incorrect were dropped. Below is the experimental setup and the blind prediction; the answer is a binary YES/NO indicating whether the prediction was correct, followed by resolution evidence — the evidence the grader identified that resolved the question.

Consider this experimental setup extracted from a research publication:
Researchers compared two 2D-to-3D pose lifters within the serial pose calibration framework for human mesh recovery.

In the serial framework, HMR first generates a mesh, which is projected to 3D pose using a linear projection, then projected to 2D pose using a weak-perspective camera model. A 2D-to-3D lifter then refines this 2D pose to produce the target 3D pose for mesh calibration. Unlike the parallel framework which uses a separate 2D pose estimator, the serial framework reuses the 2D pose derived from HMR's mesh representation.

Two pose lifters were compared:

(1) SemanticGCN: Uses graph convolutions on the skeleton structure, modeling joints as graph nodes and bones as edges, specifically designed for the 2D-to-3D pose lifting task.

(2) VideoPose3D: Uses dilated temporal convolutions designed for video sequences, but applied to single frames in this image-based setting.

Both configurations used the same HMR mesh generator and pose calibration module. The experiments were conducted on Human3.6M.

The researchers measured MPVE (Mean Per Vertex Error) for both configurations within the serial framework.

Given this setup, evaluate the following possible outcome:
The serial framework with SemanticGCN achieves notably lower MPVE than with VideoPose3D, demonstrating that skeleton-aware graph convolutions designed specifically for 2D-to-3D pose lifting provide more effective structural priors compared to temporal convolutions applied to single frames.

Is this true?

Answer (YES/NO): NO